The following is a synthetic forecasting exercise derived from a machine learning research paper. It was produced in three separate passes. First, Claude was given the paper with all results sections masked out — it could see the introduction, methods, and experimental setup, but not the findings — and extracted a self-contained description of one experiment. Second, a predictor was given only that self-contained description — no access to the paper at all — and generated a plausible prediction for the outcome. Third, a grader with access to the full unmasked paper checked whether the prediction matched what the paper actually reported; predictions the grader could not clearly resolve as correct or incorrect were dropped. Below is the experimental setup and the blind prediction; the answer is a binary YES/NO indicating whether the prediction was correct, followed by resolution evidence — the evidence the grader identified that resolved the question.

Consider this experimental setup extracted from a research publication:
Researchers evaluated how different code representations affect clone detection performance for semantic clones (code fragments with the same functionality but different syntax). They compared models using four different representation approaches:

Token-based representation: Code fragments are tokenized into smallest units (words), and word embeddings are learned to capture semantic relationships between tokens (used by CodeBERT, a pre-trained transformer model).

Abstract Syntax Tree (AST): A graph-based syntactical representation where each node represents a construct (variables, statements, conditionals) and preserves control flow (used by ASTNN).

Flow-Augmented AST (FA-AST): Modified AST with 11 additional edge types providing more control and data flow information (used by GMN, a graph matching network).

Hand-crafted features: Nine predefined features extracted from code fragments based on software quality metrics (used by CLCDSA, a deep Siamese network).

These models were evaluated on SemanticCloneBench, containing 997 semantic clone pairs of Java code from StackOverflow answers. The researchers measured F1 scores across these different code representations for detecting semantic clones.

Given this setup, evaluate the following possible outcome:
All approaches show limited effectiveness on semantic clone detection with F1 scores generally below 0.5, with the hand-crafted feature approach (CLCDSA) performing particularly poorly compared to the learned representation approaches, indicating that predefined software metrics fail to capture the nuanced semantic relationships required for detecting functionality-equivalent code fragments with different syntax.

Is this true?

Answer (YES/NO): NO